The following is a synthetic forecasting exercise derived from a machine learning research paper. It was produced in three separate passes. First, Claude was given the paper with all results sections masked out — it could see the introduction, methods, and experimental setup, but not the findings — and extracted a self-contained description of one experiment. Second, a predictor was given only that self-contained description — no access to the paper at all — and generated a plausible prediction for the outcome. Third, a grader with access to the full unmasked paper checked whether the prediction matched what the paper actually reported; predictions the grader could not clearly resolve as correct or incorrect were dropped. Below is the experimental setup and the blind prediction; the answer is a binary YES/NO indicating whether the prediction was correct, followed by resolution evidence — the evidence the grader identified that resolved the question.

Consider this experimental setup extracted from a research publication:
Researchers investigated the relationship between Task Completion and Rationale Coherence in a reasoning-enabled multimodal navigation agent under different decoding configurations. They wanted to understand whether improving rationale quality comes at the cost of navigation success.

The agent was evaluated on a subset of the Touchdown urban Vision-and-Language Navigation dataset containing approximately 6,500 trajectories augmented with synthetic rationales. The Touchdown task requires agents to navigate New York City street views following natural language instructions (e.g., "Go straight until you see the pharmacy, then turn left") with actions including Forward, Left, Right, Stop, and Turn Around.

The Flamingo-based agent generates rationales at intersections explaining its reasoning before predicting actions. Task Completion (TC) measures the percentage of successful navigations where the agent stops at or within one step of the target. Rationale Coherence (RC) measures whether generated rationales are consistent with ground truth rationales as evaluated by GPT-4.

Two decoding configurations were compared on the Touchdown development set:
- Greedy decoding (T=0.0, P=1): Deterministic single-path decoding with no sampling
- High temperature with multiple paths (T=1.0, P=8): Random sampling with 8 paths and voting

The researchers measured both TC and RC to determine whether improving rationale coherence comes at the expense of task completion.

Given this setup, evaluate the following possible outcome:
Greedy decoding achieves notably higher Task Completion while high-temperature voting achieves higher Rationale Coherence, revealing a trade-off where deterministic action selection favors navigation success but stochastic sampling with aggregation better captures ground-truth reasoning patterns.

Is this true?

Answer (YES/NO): NO